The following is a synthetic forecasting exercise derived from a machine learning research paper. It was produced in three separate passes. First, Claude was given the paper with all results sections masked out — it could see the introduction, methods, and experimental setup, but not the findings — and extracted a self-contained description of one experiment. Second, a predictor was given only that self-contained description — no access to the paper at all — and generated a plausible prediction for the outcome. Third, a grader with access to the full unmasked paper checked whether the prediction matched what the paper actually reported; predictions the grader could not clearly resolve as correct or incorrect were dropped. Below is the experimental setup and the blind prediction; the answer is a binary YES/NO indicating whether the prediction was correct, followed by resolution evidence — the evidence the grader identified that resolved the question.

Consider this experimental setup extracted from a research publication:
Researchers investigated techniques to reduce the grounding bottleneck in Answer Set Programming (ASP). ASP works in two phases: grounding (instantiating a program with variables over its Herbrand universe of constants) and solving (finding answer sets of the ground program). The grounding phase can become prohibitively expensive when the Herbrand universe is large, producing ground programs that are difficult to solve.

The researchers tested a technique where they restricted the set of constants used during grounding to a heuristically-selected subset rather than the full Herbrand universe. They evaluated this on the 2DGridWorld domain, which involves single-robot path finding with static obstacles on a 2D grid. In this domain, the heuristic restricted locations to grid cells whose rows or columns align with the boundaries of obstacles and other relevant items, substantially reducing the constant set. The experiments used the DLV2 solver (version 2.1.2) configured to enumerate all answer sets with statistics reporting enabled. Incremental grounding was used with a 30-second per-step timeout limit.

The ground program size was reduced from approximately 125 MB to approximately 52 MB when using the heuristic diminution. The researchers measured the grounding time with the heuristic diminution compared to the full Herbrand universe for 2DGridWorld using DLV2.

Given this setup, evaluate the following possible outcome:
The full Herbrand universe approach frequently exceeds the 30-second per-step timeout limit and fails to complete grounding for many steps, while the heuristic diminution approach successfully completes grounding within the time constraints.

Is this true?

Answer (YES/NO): NO